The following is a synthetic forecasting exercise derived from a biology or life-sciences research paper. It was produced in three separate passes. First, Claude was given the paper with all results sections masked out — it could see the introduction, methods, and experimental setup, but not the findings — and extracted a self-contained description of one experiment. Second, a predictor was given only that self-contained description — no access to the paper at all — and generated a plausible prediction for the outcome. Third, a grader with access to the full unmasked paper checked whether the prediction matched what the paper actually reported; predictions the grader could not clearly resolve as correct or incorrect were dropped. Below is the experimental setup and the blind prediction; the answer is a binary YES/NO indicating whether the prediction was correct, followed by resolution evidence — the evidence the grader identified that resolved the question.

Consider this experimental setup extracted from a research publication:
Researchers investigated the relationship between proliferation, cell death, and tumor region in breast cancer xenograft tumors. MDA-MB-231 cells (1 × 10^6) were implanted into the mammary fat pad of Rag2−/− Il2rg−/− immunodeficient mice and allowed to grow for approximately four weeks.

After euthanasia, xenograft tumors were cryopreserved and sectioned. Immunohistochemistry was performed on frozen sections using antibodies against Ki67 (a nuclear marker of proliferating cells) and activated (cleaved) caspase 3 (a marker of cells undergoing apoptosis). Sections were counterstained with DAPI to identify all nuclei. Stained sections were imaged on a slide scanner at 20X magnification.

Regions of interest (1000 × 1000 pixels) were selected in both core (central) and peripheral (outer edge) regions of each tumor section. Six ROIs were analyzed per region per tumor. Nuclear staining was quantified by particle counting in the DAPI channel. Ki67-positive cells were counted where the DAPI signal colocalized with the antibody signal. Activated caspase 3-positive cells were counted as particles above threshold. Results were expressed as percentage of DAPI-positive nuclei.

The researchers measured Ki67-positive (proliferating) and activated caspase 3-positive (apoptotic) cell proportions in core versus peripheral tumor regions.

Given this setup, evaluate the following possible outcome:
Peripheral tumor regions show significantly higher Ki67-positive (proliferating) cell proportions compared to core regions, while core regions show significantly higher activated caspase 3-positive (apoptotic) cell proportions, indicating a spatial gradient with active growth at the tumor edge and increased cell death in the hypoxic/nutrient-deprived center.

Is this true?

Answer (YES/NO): YES